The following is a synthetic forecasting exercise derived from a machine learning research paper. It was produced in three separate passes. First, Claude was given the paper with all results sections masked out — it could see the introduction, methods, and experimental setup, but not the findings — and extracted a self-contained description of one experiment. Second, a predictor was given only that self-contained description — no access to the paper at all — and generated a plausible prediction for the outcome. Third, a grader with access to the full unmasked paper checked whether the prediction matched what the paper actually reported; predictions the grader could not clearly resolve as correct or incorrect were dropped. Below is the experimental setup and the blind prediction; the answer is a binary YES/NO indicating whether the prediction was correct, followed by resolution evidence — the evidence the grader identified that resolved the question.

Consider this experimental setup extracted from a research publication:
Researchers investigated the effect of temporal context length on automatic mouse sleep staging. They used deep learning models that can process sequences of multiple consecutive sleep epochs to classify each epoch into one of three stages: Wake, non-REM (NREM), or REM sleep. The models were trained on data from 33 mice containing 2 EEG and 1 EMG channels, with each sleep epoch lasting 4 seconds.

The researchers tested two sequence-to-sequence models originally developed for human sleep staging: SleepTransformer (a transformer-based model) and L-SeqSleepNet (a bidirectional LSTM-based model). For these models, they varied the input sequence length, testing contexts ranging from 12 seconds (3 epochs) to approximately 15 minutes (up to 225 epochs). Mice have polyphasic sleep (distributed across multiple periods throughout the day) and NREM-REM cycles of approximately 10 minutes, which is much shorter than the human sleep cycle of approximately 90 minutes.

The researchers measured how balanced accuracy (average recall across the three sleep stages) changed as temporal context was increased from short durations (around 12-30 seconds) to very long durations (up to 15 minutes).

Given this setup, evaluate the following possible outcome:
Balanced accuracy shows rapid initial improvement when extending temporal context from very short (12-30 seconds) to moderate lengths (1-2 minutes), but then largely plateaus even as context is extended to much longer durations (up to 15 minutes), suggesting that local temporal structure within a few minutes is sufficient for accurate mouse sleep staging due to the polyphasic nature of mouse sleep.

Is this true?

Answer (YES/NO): NO